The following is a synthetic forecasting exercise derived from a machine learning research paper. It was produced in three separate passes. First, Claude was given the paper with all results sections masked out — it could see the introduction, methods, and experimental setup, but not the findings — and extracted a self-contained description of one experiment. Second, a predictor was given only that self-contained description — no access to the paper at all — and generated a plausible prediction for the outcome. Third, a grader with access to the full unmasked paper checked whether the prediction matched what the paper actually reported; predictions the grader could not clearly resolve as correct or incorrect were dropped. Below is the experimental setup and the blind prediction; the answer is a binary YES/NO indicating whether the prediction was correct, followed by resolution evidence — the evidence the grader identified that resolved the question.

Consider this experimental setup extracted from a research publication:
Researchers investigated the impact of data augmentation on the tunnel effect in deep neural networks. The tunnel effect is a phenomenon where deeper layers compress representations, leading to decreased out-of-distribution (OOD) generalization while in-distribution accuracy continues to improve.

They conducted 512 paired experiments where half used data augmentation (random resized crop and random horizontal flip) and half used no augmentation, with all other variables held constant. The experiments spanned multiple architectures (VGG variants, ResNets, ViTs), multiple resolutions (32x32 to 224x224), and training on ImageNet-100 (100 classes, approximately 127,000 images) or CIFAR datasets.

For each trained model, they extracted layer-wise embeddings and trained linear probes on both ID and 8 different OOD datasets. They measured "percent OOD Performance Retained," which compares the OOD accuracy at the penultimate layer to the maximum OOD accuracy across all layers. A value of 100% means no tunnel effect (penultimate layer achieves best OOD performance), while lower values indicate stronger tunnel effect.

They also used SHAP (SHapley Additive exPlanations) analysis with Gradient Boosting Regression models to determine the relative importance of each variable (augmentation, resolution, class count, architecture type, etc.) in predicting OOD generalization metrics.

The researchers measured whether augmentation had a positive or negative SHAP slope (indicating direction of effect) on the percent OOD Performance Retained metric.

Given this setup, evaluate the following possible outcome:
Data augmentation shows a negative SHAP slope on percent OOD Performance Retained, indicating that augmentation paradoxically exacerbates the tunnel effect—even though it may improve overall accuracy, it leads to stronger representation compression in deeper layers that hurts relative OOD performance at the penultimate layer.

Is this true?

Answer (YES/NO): NO